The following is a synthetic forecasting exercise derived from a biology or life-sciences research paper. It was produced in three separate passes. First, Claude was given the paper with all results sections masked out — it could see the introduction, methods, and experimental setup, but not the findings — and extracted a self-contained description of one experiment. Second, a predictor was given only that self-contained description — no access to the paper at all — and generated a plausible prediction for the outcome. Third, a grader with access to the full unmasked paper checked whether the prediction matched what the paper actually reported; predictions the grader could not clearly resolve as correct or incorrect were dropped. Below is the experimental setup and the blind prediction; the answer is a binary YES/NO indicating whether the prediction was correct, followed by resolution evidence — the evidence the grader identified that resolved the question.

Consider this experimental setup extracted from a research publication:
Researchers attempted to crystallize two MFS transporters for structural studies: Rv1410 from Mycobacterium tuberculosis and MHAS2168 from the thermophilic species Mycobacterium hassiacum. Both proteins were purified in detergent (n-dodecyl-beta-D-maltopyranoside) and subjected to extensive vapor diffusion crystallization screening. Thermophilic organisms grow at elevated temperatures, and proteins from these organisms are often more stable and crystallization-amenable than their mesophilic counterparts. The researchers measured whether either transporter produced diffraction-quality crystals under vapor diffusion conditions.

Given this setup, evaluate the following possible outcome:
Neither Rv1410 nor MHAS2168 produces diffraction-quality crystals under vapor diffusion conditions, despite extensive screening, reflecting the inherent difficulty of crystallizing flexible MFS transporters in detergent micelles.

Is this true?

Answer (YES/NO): NO